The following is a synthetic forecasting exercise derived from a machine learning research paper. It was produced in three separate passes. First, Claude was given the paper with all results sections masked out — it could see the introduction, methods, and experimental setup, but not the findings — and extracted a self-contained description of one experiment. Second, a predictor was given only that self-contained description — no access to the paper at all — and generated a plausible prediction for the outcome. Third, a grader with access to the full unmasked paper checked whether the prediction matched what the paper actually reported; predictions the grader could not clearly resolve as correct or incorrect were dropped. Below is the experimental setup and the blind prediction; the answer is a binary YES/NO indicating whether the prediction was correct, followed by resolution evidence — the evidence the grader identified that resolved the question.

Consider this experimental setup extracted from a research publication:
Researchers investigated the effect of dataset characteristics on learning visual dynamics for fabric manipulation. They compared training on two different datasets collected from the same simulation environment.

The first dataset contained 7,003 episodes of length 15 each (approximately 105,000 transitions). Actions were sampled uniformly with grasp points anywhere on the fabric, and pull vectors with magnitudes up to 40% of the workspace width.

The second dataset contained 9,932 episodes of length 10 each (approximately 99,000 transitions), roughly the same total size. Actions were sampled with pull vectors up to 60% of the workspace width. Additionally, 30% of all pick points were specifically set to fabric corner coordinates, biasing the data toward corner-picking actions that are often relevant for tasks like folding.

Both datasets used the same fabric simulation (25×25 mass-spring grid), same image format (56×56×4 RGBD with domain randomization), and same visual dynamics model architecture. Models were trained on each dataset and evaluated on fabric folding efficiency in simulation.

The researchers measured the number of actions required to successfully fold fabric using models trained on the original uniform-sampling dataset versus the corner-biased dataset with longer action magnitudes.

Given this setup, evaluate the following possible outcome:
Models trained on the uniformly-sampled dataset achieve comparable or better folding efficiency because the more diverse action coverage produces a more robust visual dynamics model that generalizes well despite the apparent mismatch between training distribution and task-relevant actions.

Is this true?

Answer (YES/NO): NO